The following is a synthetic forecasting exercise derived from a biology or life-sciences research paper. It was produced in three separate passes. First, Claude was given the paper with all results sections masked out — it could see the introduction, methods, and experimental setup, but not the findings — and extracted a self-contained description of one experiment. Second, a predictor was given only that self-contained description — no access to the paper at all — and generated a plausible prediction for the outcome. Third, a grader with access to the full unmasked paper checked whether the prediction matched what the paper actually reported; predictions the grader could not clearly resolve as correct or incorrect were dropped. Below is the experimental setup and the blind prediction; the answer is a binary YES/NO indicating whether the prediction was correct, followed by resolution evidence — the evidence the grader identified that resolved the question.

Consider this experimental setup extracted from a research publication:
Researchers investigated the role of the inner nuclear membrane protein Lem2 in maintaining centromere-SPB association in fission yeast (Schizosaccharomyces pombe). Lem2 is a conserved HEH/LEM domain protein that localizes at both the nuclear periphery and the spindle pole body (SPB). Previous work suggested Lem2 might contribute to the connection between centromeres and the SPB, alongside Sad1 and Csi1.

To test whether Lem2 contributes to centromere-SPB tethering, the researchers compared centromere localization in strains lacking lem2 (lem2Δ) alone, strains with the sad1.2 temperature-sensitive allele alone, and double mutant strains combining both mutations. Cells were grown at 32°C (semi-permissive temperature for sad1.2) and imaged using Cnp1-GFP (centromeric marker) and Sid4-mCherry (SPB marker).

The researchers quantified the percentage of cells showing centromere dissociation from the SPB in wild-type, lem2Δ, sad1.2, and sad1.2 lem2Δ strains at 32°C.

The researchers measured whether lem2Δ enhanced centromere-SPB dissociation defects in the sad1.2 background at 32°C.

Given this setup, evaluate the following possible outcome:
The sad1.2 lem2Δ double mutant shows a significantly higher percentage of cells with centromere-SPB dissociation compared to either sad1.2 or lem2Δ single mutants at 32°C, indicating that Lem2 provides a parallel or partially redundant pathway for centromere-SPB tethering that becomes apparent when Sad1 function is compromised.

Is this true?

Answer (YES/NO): NO